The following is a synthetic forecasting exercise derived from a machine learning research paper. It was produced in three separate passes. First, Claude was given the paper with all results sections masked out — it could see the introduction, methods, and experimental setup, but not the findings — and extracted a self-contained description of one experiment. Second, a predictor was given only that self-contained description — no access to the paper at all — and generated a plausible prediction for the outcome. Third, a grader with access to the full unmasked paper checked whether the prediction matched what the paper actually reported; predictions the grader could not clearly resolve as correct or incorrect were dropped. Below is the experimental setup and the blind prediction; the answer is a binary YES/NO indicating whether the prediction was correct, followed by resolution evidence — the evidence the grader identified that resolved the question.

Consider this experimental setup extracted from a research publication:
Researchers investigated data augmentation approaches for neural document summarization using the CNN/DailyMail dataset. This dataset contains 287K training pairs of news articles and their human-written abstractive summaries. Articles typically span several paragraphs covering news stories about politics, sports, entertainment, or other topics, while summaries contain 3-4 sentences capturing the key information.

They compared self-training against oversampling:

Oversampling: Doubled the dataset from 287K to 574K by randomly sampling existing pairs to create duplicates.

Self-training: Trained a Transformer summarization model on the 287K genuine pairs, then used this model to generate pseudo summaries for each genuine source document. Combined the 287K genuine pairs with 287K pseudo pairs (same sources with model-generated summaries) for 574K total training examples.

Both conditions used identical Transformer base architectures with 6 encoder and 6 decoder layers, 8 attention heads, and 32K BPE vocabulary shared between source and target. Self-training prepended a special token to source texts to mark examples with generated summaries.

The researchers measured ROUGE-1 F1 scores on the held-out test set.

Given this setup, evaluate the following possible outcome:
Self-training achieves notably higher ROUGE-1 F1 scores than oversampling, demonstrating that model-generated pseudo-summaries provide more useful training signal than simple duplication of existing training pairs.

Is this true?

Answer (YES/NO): NO